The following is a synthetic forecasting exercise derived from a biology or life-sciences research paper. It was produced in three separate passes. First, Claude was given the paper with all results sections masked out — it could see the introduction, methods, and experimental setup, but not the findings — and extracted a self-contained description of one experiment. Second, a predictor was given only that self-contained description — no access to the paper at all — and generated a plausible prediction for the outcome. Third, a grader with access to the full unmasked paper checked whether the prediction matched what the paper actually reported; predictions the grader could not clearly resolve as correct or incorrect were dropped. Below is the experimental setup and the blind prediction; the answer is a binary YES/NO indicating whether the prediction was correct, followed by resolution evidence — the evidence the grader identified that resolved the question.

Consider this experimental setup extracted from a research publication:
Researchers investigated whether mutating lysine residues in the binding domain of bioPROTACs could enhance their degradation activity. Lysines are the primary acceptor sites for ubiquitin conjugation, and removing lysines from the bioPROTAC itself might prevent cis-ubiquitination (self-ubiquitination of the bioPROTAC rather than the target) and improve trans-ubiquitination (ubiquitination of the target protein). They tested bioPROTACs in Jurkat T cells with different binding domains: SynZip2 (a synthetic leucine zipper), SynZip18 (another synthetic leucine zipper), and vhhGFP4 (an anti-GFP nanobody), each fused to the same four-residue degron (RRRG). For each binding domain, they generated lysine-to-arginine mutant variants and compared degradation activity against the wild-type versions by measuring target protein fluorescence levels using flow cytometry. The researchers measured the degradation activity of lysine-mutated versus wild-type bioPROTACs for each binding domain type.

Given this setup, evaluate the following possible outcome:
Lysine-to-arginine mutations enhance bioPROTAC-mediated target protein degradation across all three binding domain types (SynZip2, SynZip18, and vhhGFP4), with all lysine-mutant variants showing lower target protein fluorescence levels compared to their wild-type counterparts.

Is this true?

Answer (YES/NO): NO